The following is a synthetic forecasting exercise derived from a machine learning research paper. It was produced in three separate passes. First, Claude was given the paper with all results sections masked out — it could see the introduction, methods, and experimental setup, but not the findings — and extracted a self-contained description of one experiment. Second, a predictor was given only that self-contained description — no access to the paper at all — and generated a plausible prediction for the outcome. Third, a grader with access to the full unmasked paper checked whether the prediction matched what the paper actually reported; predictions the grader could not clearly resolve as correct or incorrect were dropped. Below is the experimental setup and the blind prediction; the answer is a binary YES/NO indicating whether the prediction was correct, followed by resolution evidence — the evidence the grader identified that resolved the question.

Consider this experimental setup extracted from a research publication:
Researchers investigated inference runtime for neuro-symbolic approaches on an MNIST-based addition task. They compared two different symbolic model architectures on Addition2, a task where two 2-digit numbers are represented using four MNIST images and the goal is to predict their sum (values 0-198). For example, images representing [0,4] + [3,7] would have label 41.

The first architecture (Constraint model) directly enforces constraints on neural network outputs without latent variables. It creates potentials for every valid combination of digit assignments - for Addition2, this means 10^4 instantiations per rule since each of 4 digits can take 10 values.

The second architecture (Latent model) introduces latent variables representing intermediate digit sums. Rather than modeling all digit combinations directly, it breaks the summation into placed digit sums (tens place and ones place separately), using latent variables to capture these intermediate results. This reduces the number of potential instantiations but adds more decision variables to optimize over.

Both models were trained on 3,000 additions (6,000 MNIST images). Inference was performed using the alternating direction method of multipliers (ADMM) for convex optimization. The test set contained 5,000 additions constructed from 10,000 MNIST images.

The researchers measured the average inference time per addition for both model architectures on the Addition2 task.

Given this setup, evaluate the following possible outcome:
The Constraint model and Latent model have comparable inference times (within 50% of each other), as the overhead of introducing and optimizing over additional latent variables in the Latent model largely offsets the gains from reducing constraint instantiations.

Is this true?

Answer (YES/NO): NO